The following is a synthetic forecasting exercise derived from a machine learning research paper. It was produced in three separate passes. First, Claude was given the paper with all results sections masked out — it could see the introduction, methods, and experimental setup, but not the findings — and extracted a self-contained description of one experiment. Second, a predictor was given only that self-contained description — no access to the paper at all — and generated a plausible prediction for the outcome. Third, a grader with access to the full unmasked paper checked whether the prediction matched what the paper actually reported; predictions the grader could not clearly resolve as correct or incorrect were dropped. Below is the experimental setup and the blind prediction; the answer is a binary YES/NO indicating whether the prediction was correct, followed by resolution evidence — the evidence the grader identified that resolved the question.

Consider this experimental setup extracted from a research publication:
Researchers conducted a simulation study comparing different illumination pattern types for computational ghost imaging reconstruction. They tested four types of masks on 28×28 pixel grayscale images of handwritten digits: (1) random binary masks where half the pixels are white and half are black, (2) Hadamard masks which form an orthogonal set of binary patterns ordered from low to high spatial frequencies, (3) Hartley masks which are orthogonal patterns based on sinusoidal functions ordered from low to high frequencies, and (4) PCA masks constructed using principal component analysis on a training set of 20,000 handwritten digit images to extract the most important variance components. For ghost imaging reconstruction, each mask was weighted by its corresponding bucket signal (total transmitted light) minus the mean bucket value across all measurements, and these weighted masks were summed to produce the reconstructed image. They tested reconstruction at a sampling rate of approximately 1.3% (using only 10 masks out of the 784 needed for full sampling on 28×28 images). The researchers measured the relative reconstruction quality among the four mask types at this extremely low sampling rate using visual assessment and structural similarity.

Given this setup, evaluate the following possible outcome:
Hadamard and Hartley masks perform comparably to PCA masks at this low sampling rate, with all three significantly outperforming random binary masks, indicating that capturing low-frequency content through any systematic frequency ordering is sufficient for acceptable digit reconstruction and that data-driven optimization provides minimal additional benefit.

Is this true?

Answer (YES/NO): NO